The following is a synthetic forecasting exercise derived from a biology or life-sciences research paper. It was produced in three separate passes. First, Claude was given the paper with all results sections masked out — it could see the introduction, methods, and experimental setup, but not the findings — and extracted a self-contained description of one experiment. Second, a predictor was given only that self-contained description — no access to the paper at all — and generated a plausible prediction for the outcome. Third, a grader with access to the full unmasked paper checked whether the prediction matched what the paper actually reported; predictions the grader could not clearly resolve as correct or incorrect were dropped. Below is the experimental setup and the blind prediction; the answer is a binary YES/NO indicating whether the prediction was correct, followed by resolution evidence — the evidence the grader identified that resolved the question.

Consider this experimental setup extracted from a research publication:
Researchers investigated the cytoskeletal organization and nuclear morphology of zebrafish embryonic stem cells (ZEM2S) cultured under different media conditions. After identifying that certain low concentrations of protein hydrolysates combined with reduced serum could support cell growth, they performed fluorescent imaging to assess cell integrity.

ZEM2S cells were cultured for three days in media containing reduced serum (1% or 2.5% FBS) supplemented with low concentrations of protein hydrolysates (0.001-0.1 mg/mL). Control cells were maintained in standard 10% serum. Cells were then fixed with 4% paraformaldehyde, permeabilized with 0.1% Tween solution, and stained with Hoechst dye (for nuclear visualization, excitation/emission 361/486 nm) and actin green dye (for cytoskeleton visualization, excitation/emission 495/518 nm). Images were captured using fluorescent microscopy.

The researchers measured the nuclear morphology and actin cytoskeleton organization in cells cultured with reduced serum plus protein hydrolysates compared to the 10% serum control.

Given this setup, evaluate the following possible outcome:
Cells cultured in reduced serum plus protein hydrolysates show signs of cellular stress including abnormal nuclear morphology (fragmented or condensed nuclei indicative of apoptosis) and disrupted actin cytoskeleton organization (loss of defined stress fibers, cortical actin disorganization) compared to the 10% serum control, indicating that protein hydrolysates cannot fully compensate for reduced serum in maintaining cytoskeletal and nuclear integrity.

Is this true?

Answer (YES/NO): NO